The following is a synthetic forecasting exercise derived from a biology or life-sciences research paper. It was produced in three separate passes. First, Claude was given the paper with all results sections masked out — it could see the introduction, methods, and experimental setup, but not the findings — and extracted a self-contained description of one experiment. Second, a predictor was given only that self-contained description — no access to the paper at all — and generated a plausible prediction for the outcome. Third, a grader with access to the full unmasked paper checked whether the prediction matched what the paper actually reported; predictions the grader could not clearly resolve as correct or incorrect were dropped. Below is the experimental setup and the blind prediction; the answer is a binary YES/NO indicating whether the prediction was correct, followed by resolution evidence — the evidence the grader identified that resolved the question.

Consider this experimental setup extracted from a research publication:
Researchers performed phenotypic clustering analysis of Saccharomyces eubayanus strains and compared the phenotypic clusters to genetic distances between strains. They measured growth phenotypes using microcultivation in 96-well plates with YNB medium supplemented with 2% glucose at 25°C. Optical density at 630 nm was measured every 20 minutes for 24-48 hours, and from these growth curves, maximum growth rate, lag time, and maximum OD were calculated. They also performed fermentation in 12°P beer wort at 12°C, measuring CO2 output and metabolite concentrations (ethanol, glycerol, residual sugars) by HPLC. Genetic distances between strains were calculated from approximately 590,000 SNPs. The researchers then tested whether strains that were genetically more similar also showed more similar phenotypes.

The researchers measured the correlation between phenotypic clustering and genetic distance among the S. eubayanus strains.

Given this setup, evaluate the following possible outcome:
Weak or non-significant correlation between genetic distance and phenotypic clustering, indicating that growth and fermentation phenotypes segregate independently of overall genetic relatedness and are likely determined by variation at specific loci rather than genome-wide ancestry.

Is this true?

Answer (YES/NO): YES